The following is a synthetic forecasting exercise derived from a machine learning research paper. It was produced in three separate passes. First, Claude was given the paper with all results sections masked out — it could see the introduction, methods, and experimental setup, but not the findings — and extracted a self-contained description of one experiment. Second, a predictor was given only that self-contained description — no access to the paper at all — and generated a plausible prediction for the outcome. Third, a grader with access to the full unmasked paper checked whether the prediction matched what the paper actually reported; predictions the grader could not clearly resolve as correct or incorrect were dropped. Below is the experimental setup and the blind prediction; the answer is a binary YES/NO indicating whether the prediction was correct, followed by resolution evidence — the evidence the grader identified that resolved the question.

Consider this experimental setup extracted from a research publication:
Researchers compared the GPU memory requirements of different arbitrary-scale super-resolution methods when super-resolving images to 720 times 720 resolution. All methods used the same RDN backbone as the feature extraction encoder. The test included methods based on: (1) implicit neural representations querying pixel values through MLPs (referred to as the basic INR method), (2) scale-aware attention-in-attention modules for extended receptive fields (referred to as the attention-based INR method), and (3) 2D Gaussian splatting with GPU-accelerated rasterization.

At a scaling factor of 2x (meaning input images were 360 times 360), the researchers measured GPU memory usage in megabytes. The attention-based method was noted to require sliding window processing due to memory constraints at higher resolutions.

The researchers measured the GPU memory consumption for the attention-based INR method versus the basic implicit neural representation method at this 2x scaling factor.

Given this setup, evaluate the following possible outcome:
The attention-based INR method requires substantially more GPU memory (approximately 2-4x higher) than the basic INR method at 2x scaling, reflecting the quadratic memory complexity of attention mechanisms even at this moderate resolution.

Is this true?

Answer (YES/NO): NO